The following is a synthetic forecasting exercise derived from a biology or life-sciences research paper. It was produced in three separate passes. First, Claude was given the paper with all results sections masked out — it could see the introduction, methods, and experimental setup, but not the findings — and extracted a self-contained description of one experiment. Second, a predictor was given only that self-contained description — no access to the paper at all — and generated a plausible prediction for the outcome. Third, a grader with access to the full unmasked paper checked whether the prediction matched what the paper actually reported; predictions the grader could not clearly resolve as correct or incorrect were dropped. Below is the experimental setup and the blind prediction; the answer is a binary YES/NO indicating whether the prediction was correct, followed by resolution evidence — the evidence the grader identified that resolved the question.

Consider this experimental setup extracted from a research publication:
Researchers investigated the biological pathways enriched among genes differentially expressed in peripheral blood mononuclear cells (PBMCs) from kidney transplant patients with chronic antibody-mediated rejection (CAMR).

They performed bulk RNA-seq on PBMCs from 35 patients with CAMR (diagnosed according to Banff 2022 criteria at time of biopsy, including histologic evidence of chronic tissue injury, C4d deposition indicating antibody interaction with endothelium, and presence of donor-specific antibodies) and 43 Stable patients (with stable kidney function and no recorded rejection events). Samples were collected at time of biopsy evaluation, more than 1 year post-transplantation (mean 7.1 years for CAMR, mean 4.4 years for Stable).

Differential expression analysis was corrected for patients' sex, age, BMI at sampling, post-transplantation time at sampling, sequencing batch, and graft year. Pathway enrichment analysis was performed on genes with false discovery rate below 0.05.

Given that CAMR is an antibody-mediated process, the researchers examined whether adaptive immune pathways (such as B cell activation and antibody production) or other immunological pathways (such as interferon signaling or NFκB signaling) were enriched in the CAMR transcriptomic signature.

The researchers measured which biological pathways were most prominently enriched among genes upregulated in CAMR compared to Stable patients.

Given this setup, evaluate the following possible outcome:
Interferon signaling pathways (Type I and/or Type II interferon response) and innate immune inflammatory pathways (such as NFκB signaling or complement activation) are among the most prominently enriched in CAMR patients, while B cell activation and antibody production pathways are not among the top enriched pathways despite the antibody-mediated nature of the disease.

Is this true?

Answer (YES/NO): NO